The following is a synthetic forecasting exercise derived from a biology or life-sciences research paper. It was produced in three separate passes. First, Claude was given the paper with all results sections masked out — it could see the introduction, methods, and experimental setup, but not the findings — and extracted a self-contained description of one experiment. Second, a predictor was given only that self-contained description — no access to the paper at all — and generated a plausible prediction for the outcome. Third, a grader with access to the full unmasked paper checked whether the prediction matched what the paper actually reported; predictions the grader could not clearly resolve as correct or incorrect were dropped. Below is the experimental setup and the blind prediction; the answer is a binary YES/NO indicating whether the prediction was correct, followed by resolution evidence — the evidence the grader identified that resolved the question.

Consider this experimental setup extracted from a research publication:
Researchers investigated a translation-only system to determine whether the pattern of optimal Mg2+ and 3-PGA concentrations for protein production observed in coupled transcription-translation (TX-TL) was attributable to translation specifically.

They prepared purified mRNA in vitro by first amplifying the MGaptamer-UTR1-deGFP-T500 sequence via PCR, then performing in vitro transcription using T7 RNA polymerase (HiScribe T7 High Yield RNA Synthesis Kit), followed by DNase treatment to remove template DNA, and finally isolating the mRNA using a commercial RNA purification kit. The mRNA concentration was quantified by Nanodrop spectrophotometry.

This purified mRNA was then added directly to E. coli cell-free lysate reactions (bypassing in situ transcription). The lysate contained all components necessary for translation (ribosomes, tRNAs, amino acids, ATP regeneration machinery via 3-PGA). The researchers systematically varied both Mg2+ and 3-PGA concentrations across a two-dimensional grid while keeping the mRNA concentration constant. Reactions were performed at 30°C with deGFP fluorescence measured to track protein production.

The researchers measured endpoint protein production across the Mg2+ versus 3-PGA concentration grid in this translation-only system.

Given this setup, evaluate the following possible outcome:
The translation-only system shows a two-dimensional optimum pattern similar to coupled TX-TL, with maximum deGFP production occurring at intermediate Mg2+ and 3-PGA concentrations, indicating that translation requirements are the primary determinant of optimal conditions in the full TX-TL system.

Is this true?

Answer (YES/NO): NO